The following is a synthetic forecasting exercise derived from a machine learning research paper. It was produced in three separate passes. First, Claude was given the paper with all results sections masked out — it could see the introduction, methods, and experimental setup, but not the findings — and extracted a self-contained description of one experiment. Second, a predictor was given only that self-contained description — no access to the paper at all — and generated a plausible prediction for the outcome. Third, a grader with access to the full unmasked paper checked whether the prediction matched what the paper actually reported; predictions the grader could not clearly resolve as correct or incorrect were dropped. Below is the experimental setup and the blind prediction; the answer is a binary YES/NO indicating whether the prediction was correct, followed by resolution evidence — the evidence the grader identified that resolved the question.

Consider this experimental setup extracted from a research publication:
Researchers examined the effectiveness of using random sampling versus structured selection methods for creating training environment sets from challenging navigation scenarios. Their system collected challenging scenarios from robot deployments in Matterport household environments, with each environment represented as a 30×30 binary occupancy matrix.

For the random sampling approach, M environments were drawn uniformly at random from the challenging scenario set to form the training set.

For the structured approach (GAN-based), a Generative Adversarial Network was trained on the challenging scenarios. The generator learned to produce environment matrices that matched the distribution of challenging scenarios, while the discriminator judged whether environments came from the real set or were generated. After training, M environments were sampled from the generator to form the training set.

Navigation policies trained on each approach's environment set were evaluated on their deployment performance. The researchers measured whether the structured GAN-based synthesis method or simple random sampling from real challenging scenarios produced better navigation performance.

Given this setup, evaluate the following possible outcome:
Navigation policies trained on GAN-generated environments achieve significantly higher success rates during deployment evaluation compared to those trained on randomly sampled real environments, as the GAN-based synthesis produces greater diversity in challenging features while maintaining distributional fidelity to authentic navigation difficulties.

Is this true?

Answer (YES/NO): YES